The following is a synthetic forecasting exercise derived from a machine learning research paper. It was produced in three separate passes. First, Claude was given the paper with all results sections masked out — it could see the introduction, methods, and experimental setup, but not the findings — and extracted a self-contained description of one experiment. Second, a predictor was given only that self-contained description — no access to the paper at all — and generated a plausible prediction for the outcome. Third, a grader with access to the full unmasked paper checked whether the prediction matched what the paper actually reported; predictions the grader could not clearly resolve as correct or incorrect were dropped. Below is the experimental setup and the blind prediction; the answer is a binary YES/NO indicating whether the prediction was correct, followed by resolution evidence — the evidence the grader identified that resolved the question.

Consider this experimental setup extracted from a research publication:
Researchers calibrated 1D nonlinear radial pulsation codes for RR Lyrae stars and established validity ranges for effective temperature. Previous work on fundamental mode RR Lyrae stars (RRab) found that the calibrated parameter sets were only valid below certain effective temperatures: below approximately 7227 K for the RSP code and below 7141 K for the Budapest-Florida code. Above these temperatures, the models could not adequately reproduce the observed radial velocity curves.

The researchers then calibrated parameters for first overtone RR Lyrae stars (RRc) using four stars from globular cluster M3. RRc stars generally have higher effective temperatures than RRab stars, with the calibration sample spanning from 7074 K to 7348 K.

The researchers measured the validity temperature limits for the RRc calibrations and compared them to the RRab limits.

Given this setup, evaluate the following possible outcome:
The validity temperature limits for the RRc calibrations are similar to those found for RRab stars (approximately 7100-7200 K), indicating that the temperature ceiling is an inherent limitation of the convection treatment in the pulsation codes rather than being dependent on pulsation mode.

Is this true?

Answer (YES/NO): NO